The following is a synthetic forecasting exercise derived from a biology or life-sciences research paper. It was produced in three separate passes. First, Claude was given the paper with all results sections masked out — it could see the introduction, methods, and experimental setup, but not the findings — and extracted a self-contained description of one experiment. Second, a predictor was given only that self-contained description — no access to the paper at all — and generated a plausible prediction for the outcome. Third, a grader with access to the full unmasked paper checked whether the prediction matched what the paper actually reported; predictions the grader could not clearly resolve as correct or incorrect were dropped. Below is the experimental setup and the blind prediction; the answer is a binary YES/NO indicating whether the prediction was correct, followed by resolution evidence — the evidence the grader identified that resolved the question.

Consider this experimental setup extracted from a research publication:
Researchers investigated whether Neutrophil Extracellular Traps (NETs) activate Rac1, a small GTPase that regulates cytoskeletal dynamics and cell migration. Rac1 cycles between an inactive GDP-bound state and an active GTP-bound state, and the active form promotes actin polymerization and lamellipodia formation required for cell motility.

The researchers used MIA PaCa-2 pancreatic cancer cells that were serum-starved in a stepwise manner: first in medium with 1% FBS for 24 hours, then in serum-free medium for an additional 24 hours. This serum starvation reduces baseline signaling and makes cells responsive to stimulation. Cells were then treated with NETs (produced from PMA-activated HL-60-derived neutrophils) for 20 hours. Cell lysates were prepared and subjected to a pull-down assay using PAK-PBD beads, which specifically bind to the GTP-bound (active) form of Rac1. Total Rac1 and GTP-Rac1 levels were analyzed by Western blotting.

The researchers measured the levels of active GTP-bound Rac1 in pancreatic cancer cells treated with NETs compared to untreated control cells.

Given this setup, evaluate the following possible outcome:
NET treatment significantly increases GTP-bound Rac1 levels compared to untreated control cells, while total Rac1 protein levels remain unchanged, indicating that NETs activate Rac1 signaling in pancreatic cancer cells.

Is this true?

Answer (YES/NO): YES